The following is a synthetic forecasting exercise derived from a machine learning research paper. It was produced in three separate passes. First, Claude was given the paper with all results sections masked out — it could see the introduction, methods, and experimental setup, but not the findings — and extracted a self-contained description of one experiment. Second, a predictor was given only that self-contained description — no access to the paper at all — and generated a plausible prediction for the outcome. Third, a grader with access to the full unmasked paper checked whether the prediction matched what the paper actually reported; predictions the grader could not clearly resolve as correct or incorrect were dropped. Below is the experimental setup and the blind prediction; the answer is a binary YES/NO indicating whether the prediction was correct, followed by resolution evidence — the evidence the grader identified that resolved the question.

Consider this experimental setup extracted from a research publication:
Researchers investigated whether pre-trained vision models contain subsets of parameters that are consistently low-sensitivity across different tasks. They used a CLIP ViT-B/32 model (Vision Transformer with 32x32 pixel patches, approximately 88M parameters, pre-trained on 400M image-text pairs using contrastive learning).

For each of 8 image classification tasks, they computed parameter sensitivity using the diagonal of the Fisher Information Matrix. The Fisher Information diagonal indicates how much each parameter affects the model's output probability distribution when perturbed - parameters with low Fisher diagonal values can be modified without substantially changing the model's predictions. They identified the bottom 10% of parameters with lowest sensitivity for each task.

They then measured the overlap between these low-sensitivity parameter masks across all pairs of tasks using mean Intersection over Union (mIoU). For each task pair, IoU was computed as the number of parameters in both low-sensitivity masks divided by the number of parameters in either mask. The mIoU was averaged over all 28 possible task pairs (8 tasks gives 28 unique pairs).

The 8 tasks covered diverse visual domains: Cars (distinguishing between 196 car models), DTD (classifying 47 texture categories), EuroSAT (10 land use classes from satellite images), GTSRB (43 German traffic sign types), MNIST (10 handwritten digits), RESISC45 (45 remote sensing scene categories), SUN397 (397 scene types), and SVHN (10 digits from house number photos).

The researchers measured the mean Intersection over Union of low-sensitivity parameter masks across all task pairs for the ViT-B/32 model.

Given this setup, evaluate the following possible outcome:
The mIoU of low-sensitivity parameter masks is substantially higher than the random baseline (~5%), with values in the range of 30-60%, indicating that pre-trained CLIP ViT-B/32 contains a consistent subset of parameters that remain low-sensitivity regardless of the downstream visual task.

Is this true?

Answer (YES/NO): NO